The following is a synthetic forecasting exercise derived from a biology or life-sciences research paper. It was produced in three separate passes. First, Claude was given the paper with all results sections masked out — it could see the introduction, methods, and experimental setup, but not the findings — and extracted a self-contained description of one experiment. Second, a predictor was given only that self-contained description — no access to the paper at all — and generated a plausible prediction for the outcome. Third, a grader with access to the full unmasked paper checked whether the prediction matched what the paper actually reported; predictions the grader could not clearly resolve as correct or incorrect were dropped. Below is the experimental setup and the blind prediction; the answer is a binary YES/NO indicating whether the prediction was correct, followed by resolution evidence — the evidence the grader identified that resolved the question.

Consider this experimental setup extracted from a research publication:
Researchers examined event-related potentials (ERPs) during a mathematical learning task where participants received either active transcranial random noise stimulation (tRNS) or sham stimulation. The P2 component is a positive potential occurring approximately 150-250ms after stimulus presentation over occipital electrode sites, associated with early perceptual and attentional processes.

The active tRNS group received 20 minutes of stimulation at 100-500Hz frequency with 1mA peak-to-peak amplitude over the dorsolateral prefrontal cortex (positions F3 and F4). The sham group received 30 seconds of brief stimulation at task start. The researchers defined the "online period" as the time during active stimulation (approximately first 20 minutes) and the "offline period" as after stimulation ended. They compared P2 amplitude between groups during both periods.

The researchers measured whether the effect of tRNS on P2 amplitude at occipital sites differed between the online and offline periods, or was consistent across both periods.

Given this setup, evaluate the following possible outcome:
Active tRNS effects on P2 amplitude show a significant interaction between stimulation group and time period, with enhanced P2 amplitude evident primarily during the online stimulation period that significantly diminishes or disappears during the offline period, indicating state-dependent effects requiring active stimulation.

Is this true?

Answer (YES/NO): NO